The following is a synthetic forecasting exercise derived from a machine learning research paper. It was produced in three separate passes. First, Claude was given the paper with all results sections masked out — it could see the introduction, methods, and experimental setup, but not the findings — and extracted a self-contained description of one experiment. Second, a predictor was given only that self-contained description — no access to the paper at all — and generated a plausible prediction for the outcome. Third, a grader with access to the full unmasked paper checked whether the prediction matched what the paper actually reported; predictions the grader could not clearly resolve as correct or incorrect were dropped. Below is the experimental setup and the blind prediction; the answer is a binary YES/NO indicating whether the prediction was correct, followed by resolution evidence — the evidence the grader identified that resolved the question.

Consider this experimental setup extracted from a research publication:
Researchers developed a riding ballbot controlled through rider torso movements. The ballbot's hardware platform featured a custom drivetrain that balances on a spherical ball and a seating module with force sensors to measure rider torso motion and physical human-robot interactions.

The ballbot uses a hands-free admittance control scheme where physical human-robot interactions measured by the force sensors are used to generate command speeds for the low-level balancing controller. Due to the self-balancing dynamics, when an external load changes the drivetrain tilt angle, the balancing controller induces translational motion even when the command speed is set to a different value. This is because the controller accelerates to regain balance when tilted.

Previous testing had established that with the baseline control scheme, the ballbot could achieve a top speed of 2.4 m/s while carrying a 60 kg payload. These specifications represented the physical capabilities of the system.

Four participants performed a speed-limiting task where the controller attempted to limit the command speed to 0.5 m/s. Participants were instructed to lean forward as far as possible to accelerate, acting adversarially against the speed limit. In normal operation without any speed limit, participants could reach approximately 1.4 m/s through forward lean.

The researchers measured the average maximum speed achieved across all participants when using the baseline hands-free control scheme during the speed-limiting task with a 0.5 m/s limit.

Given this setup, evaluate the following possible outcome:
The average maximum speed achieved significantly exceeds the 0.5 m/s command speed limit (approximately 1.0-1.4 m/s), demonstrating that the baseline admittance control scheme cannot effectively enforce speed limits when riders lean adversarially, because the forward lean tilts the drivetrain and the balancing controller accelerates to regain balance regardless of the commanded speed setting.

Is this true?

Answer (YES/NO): NO